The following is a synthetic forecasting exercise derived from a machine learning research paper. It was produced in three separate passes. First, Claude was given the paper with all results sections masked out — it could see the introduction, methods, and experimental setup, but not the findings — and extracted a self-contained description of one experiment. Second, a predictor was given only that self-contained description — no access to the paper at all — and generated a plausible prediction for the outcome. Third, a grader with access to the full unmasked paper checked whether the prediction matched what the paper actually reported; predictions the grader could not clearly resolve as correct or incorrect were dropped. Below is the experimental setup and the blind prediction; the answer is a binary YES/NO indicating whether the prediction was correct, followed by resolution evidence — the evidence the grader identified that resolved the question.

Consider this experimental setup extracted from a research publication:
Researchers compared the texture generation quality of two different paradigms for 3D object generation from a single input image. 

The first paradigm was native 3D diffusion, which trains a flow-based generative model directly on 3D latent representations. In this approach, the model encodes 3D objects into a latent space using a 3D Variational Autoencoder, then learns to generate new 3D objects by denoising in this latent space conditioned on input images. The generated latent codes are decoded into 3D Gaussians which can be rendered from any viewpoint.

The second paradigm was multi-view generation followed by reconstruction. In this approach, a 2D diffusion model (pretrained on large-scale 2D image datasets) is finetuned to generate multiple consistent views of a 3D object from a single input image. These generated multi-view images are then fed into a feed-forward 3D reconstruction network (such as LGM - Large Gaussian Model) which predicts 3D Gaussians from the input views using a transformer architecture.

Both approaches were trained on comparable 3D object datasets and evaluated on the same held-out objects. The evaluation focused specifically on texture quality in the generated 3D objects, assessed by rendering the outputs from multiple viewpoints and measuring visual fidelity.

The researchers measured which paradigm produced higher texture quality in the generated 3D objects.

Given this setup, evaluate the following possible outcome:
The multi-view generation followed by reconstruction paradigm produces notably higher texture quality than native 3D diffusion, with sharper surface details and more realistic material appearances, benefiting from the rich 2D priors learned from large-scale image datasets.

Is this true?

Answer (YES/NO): YES